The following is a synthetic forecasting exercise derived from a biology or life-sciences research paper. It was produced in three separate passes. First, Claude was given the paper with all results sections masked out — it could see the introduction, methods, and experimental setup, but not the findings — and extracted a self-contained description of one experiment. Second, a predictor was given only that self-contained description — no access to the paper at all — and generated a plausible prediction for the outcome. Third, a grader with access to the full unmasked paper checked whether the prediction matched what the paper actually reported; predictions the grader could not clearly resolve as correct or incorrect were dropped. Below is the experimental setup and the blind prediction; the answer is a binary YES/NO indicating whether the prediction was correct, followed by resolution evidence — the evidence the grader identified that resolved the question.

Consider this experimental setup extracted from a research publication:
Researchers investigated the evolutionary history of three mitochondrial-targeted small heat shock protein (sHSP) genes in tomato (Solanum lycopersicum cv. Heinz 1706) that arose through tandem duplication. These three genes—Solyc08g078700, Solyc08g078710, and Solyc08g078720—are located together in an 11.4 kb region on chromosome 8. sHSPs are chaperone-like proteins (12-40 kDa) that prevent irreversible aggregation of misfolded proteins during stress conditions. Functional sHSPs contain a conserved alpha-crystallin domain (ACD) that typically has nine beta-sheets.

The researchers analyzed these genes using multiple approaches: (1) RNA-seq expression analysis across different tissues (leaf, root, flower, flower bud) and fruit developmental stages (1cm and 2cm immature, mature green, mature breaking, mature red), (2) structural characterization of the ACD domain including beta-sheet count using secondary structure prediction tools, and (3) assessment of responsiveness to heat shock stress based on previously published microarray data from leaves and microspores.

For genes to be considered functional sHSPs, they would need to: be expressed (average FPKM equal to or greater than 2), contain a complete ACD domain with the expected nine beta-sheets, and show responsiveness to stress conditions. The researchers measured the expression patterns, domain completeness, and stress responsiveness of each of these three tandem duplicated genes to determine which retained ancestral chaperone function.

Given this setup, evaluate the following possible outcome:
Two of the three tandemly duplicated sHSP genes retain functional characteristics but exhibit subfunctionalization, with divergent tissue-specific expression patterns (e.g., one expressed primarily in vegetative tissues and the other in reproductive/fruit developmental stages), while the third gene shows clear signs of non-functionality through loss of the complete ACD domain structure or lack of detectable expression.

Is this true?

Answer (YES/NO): NO